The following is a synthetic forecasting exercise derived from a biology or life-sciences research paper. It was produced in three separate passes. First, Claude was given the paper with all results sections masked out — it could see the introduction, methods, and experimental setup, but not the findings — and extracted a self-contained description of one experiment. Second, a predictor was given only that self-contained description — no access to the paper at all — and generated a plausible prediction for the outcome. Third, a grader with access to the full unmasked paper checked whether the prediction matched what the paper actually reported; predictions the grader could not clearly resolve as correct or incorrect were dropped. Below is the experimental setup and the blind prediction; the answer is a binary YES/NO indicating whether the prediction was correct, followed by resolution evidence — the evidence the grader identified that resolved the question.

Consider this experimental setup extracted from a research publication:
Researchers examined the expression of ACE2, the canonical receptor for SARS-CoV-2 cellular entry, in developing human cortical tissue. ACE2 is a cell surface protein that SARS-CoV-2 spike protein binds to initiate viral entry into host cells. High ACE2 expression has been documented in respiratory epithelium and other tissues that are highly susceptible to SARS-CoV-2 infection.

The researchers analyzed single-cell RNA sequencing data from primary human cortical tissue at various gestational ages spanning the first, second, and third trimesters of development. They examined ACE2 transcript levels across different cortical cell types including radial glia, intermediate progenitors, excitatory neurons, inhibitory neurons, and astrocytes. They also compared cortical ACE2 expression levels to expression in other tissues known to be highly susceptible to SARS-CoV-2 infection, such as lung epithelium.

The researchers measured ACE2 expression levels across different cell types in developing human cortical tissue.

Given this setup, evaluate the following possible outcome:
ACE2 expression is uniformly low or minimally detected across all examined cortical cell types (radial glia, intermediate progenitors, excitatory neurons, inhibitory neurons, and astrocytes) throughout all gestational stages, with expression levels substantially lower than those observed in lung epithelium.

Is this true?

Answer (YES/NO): YES